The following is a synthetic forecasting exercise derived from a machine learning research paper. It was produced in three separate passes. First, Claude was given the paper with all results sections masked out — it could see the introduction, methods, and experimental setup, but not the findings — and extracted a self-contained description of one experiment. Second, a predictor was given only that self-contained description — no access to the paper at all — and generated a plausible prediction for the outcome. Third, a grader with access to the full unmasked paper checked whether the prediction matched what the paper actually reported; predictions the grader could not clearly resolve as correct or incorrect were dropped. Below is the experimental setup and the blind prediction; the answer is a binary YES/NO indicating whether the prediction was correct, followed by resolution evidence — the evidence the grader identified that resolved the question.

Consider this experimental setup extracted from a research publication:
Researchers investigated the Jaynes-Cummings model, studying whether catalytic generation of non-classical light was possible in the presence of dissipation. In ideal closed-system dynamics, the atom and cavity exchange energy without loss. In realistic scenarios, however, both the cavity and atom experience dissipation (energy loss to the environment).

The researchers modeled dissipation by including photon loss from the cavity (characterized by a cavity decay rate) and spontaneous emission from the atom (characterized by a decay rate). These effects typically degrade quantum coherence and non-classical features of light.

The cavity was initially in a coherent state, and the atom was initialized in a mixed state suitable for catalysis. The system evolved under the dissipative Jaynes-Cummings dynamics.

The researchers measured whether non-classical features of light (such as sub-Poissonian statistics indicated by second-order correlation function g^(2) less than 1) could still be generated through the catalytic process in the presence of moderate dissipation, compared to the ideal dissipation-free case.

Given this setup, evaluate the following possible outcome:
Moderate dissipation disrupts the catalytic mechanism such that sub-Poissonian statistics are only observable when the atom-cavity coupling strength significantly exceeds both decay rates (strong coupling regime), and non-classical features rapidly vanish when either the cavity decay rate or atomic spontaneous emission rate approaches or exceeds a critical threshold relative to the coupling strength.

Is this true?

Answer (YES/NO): NO